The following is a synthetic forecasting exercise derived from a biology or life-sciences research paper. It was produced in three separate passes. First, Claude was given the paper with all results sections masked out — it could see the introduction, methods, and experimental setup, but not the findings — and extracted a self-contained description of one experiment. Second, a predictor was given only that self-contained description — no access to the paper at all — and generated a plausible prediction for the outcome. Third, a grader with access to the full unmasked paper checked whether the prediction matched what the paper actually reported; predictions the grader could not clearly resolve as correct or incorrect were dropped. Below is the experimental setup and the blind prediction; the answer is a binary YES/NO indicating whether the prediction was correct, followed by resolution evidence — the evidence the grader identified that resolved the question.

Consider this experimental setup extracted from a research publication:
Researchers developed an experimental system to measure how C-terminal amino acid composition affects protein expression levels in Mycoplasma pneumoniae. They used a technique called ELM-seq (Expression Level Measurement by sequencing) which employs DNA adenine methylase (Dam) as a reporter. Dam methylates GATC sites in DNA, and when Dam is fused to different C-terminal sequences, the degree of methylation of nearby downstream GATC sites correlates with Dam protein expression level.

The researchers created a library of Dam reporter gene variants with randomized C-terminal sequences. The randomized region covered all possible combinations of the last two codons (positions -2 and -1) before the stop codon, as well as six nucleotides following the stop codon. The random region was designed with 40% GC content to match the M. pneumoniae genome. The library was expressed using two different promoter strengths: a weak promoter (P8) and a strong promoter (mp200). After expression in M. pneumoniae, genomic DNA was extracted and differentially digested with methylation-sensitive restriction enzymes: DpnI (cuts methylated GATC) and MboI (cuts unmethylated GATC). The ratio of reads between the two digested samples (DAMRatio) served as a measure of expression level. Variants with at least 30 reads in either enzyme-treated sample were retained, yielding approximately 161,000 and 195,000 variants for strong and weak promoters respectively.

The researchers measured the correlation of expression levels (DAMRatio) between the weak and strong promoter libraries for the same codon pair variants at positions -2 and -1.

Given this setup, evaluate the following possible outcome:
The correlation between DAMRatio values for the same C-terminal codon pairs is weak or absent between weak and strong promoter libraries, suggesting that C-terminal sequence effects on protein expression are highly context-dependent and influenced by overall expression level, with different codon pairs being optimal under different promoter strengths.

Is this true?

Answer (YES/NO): NO